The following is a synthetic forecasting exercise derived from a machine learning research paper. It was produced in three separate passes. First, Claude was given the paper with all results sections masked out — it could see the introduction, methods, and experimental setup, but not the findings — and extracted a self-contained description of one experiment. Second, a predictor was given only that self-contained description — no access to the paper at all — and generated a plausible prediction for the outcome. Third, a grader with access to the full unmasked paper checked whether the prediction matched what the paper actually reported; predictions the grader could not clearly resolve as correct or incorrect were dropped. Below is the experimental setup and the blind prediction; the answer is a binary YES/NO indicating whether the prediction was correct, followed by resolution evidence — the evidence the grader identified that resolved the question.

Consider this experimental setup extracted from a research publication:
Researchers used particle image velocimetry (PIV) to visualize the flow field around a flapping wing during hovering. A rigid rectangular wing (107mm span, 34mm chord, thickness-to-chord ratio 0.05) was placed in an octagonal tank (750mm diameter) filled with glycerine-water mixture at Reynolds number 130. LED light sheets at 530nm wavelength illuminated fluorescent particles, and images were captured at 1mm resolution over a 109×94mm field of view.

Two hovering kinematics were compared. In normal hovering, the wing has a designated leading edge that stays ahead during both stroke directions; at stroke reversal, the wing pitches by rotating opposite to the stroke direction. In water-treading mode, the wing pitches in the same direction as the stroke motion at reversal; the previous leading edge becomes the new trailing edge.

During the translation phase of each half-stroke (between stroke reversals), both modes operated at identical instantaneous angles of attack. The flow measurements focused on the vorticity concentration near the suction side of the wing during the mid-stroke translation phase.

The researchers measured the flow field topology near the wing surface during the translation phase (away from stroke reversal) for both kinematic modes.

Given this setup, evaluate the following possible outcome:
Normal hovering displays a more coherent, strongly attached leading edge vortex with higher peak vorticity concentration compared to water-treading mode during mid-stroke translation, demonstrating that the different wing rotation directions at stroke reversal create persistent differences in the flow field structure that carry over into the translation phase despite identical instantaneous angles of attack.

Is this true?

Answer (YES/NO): NO